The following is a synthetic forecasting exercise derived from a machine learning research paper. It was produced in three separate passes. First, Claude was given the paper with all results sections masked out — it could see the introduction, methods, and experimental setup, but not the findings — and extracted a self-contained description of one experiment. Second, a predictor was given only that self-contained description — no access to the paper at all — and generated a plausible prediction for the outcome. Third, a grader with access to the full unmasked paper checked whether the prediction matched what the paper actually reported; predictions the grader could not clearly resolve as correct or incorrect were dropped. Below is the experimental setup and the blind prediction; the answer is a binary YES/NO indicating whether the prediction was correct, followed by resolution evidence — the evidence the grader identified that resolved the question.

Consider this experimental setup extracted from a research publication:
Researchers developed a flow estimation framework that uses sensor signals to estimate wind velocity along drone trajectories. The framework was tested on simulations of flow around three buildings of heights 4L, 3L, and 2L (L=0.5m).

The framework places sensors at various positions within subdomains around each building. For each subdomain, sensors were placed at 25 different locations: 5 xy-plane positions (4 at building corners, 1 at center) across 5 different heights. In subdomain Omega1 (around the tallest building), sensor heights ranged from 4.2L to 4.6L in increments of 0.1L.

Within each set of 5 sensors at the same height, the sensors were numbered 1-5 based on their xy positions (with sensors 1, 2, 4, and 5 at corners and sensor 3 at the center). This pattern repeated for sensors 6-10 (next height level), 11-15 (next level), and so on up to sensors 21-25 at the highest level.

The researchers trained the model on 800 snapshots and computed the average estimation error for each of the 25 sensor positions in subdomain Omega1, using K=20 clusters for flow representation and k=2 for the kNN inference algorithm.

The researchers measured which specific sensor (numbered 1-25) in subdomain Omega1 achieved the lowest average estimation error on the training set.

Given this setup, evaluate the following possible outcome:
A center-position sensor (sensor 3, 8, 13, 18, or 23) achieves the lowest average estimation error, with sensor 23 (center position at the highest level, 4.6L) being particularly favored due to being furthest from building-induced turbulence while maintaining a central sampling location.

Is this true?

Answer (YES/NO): NO